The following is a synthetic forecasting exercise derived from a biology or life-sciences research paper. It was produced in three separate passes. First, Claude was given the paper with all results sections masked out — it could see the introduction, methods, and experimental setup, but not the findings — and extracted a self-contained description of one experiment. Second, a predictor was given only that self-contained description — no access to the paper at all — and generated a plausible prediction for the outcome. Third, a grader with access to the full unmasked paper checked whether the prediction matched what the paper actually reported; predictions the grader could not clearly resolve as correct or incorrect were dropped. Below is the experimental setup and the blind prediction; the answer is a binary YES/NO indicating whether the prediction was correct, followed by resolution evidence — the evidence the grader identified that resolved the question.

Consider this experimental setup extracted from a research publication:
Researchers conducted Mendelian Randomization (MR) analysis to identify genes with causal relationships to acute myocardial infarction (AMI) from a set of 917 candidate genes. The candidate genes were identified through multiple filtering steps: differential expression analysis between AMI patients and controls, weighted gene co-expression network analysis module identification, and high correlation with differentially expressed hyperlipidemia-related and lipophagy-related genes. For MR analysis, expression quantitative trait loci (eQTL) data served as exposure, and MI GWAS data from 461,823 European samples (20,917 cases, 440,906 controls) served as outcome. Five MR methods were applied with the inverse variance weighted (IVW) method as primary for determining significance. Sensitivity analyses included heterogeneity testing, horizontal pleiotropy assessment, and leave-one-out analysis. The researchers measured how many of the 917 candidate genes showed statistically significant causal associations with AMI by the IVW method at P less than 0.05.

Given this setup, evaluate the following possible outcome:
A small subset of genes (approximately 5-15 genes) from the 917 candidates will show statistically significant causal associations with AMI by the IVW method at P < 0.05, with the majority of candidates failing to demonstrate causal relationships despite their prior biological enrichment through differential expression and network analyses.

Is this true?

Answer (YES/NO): NO